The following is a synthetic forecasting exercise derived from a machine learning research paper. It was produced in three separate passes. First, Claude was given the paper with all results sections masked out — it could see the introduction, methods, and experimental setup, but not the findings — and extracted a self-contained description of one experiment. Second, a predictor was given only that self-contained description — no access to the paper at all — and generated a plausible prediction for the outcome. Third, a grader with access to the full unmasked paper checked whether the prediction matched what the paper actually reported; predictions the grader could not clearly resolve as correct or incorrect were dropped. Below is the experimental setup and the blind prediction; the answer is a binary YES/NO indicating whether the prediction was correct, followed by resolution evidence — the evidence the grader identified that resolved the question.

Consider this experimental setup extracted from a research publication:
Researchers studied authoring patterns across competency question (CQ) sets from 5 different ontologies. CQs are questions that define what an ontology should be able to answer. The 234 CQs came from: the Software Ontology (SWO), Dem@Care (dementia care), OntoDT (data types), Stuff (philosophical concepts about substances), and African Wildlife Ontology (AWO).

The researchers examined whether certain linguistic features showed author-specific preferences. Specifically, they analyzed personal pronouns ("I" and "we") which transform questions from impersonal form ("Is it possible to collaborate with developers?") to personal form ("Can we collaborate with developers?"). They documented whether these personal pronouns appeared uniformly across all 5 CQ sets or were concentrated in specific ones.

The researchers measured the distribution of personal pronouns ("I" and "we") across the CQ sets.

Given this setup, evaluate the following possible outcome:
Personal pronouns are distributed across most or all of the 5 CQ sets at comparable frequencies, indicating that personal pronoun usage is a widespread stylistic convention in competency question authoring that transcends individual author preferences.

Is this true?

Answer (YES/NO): NO